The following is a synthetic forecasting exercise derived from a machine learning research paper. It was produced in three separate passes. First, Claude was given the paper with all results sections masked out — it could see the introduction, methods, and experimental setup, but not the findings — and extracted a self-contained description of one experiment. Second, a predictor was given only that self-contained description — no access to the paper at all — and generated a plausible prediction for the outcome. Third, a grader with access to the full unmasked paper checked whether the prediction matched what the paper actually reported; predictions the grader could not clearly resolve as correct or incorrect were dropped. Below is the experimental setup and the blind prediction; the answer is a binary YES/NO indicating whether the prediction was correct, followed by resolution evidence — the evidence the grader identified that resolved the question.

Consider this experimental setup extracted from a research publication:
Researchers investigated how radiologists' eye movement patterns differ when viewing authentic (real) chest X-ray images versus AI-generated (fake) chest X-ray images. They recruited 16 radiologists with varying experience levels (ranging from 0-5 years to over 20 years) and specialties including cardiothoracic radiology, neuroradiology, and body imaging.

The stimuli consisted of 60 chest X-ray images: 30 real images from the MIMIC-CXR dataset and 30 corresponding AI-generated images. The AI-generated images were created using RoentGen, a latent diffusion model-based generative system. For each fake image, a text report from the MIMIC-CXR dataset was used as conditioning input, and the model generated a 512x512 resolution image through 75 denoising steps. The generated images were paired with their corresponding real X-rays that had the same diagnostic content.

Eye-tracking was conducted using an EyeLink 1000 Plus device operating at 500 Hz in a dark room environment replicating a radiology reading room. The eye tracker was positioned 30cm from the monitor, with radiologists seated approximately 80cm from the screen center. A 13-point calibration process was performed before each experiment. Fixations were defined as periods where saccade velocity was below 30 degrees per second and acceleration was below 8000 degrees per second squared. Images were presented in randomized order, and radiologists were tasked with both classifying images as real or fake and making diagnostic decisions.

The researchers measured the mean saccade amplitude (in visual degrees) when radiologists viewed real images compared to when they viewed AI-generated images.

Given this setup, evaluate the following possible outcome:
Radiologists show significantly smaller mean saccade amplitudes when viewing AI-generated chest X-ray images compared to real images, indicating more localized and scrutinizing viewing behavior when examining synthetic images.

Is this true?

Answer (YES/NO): NO